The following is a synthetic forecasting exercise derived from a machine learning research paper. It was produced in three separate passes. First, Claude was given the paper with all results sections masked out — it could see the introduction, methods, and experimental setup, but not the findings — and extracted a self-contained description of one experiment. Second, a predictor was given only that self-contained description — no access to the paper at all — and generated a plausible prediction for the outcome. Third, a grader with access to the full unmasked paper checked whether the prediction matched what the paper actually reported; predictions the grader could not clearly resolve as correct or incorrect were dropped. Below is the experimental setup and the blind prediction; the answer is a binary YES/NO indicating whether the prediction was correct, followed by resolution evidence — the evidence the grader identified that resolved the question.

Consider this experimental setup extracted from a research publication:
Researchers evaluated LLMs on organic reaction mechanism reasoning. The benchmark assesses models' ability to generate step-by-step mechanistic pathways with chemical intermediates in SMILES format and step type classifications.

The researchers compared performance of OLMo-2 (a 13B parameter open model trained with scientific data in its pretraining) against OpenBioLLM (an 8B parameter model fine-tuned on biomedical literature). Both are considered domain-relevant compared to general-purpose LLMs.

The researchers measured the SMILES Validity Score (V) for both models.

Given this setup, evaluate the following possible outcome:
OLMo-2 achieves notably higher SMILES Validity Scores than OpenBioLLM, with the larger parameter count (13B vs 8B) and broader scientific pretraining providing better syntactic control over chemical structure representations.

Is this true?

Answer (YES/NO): YES